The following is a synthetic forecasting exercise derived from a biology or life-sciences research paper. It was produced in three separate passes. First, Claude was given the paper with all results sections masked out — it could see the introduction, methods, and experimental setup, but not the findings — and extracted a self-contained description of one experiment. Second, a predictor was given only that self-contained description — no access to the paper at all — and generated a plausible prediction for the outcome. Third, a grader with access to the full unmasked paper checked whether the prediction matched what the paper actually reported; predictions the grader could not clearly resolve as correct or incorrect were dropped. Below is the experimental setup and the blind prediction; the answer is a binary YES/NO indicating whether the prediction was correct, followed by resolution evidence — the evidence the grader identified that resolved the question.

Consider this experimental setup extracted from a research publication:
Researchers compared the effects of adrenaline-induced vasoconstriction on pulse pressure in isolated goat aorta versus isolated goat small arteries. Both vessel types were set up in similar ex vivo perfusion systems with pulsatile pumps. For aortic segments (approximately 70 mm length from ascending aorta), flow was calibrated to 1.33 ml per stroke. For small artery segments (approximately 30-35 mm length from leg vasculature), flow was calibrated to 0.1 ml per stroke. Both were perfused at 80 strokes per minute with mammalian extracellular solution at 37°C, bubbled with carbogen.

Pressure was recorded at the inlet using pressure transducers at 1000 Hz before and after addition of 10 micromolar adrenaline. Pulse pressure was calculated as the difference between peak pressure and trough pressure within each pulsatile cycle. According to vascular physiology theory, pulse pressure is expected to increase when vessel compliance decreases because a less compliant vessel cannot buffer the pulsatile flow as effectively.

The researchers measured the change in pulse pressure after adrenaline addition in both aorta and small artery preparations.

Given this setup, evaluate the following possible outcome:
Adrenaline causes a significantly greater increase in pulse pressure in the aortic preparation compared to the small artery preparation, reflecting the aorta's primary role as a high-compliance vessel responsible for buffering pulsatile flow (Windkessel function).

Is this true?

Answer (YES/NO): YES